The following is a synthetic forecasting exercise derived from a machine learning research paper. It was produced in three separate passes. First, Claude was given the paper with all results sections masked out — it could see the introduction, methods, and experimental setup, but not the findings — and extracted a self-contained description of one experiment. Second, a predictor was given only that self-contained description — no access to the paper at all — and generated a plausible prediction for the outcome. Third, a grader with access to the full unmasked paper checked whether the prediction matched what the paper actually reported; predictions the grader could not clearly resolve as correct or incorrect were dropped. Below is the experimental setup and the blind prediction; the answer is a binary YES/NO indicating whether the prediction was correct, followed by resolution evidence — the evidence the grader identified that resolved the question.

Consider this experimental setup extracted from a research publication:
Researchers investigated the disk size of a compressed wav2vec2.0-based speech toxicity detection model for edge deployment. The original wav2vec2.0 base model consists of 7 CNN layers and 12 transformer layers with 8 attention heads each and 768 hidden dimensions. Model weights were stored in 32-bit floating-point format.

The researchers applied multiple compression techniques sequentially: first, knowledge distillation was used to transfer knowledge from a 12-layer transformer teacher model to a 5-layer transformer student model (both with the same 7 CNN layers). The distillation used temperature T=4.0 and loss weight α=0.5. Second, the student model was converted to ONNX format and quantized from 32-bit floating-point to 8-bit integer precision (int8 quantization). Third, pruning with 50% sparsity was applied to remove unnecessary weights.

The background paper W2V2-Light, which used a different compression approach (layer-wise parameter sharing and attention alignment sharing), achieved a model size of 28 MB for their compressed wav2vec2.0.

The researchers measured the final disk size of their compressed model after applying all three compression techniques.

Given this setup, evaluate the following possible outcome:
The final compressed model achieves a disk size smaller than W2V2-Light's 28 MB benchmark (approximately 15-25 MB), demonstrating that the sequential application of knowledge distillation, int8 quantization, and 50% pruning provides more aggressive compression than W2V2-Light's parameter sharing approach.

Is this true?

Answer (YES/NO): NO